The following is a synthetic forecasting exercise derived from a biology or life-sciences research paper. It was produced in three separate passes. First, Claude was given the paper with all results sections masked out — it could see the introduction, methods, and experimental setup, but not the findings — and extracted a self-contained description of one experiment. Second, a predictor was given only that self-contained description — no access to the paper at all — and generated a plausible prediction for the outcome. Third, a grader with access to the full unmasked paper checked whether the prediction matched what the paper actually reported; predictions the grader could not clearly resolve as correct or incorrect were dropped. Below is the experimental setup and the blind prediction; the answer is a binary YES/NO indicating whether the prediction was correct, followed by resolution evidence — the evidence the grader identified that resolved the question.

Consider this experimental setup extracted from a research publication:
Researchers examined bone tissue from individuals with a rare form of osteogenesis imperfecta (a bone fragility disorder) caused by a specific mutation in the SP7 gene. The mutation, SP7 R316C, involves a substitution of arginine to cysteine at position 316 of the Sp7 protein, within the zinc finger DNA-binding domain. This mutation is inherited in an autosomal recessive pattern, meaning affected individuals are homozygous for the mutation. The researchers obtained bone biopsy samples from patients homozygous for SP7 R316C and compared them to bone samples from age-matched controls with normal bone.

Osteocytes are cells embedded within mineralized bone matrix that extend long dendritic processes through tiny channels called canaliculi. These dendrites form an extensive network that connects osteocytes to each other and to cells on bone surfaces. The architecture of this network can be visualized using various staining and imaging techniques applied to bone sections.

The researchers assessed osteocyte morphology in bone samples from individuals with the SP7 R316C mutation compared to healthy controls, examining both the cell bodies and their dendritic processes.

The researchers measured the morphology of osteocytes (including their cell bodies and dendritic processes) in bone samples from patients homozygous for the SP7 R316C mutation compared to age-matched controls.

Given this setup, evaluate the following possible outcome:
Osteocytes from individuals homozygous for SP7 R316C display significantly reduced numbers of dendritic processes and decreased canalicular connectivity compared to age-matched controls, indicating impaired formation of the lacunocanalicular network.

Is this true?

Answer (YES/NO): YES